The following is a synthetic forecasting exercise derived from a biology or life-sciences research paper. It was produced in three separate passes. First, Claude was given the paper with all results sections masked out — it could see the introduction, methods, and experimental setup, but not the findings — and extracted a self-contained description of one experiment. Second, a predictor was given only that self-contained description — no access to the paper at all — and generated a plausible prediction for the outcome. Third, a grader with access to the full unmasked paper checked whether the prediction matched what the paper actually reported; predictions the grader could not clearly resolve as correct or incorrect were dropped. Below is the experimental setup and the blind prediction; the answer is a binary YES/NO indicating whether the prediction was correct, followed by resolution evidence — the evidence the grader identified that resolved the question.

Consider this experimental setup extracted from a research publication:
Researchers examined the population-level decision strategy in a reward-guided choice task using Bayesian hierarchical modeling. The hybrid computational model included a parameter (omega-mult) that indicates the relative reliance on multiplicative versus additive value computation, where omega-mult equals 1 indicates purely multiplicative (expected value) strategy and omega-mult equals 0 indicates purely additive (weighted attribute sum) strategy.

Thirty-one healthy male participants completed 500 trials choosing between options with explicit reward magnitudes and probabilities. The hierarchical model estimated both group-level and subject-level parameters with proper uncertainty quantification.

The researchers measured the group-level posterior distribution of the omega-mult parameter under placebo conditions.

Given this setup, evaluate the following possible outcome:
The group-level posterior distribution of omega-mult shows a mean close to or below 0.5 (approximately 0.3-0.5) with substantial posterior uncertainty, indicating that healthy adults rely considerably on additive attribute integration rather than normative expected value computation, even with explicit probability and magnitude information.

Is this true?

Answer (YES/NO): YES